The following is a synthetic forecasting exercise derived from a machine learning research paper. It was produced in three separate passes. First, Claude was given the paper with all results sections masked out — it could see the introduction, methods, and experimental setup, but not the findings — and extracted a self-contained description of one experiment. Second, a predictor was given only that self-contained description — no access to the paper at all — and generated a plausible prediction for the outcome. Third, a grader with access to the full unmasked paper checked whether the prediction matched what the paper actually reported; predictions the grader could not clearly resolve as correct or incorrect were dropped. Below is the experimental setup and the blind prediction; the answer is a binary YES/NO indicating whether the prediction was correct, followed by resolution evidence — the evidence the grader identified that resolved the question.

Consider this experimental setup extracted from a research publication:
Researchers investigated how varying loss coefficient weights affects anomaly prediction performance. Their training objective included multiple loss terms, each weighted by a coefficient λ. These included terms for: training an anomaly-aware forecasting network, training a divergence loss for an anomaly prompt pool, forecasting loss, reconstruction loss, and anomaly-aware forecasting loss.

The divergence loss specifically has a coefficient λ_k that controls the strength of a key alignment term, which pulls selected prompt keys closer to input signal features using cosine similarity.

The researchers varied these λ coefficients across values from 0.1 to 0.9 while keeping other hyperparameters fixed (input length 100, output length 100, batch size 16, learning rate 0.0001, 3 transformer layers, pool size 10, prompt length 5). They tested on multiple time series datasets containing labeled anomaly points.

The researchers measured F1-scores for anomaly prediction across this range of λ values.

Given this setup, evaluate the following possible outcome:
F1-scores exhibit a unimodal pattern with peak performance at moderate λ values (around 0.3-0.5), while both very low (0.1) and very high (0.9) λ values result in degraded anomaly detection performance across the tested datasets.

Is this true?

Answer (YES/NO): NO